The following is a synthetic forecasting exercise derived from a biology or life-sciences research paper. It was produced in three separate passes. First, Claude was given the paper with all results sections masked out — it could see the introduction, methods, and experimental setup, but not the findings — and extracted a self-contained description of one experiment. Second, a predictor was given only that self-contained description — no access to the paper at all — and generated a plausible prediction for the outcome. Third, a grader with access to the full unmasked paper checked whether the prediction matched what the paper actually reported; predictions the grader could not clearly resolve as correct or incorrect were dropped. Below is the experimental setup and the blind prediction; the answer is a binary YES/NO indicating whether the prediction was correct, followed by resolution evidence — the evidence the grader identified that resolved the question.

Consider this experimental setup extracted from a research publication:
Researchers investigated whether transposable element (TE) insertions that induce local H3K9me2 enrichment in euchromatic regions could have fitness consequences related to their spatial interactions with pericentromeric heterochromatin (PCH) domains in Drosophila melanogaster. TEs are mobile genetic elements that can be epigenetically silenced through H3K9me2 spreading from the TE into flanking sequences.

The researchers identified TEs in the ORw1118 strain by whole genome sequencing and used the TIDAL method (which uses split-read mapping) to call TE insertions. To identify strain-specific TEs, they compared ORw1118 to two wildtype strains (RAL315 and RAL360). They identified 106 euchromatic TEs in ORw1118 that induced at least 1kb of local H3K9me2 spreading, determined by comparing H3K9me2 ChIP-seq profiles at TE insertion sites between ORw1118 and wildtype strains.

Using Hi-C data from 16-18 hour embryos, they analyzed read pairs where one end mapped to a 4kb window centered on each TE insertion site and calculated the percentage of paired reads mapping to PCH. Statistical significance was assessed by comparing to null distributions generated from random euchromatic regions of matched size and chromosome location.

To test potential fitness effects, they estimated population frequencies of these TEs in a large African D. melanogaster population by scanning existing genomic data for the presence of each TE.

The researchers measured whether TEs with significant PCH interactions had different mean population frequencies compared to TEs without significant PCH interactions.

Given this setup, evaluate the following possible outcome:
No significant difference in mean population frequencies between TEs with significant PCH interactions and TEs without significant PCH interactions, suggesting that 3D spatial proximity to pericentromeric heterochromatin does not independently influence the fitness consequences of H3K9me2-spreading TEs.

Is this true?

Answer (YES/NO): NO